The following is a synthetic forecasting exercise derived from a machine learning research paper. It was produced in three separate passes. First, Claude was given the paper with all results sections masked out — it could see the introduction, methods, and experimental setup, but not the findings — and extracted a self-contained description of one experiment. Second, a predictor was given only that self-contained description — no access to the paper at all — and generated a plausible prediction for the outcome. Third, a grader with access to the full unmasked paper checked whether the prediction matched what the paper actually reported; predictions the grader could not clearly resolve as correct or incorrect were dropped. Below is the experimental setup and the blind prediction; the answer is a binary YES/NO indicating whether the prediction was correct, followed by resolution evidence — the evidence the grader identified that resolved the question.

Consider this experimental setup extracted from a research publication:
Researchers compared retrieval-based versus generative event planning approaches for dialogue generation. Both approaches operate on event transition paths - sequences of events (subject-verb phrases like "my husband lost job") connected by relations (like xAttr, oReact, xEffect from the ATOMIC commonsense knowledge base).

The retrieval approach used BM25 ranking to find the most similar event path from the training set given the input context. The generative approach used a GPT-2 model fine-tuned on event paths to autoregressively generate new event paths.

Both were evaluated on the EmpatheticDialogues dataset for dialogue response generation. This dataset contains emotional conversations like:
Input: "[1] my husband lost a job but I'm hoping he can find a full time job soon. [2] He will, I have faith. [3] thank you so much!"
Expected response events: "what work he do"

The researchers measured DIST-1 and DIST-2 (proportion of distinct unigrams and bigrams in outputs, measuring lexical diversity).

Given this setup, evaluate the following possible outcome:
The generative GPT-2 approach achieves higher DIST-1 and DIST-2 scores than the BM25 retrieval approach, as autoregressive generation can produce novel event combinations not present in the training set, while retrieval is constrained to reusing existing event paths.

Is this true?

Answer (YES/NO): NO